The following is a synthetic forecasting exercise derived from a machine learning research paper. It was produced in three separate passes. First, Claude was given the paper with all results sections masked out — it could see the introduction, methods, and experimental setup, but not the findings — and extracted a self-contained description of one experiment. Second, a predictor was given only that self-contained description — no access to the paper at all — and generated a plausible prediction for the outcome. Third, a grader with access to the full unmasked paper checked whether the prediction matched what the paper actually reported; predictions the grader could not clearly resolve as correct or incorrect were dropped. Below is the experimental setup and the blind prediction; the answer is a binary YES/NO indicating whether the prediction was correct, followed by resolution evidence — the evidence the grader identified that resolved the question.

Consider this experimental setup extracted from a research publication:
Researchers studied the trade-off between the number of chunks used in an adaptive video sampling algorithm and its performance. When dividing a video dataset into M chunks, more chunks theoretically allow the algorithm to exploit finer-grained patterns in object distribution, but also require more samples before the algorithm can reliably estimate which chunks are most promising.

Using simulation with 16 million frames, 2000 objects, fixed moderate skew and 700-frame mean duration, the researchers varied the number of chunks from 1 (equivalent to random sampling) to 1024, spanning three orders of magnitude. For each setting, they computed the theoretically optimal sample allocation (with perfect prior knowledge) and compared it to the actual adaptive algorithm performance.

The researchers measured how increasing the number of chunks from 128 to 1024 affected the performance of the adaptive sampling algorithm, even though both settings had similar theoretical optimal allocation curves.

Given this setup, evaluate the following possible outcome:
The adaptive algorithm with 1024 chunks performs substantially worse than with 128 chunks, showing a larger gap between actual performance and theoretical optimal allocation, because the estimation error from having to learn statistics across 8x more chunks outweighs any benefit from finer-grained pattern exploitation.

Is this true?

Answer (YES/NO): YES